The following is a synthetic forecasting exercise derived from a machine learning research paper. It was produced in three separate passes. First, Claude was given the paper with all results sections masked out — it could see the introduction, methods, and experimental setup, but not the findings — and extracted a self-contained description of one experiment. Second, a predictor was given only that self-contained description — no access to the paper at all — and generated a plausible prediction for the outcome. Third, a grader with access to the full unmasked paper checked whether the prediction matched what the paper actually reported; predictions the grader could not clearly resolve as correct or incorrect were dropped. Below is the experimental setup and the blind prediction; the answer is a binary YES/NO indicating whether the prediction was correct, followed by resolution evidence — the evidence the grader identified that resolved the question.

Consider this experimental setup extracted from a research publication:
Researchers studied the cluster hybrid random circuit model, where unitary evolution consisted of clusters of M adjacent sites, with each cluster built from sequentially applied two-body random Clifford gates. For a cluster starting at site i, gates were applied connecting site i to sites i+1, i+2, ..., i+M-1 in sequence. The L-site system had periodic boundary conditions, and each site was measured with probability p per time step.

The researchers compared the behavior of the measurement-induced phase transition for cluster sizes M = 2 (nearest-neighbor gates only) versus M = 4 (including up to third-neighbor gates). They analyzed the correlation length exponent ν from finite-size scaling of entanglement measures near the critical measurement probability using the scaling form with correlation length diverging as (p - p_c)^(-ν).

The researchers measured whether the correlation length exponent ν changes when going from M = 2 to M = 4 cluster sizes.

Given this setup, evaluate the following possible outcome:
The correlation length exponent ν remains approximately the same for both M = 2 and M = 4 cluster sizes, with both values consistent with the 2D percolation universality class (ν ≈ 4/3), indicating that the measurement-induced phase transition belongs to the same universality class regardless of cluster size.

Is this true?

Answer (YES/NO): YES